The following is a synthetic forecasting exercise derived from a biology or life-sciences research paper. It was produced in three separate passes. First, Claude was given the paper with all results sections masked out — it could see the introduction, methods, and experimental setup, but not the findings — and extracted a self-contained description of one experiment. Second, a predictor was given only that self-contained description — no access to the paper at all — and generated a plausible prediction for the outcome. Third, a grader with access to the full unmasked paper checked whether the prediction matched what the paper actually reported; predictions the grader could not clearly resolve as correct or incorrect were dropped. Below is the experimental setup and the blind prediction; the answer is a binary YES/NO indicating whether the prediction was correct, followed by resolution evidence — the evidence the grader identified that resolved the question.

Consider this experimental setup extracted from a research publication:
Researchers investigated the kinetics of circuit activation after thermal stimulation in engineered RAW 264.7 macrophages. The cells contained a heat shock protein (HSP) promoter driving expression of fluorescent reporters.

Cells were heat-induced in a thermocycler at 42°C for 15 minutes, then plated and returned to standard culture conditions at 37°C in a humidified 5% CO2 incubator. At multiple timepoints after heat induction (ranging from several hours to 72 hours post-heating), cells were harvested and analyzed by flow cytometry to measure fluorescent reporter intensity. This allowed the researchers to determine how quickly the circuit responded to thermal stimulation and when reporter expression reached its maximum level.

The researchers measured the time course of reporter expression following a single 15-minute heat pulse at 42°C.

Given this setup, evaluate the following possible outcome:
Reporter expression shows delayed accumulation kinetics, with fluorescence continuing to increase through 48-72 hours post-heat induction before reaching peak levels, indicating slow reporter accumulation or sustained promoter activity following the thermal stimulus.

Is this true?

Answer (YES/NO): NO